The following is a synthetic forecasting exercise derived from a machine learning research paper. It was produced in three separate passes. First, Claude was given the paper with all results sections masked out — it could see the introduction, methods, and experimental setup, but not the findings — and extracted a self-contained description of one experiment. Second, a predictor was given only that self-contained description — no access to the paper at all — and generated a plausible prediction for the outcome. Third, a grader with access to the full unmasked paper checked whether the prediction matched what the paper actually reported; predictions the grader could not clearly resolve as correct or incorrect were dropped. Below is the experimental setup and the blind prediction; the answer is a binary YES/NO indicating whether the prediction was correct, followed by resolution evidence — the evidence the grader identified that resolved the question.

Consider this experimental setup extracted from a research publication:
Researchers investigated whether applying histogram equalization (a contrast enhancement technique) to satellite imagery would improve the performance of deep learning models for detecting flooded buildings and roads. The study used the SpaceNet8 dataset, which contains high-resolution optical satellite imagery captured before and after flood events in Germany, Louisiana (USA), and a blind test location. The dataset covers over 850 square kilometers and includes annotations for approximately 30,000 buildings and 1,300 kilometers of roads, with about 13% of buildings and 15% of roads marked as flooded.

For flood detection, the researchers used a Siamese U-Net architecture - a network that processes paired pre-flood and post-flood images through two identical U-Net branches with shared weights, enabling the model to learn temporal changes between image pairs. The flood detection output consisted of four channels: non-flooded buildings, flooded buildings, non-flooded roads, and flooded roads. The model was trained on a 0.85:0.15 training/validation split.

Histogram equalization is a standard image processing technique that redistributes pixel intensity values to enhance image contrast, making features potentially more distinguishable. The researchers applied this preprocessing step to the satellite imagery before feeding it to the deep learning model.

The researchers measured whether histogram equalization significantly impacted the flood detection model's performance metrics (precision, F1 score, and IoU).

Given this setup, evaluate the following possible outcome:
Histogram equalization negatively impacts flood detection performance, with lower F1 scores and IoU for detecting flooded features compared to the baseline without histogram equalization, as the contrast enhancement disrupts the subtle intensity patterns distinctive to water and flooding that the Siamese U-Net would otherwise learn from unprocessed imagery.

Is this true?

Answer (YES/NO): NO